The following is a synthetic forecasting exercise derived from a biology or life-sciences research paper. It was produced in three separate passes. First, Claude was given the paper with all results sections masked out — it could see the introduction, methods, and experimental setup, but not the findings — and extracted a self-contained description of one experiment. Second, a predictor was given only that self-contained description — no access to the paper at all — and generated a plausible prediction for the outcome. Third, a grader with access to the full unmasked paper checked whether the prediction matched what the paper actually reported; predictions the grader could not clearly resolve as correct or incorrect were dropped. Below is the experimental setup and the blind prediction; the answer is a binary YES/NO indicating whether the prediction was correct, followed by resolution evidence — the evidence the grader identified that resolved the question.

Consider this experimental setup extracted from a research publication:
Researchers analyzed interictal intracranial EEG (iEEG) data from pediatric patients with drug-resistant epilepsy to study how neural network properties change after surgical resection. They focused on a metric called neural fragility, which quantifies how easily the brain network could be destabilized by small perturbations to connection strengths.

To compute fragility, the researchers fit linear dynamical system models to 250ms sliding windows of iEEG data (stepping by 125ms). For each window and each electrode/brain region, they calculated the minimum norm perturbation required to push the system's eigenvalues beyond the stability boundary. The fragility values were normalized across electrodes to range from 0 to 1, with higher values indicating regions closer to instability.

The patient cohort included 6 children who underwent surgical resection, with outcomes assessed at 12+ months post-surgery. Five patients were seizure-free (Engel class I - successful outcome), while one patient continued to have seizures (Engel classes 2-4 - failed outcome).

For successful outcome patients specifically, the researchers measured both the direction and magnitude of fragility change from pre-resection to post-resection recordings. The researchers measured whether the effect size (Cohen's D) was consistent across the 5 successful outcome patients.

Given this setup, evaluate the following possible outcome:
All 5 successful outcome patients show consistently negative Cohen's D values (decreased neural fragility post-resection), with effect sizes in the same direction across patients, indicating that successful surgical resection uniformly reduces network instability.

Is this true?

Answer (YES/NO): NO